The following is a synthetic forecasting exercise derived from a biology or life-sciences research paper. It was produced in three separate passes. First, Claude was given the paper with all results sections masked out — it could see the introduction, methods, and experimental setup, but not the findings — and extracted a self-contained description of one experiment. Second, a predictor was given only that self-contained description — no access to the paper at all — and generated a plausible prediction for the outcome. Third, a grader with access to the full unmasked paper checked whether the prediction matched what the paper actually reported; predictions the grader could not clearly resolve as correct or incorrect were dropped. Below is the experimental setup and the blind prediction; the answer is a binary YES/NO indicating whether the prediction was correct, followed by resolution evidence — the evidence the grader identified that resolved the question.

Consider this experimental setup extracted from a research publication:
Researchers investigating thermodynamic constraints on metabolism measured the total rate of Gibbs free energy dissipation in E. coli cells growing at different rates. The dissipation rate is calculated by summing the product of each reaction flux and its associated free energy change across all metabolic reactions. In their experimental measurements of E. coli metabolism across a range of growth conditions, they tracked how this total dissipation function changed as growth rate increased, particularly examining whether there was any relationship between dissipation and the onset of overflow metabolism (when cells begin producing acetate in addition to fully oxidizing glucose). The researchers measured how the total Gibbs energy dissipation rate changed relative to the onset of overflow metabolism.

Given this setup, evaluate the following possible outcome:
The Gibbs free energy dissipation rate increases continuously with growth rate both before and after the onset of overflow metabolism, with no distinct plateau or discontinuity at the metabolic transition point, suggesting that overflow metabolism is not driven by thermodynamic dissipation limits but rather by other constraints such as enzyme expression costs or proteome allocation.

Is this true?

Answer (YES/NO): NO